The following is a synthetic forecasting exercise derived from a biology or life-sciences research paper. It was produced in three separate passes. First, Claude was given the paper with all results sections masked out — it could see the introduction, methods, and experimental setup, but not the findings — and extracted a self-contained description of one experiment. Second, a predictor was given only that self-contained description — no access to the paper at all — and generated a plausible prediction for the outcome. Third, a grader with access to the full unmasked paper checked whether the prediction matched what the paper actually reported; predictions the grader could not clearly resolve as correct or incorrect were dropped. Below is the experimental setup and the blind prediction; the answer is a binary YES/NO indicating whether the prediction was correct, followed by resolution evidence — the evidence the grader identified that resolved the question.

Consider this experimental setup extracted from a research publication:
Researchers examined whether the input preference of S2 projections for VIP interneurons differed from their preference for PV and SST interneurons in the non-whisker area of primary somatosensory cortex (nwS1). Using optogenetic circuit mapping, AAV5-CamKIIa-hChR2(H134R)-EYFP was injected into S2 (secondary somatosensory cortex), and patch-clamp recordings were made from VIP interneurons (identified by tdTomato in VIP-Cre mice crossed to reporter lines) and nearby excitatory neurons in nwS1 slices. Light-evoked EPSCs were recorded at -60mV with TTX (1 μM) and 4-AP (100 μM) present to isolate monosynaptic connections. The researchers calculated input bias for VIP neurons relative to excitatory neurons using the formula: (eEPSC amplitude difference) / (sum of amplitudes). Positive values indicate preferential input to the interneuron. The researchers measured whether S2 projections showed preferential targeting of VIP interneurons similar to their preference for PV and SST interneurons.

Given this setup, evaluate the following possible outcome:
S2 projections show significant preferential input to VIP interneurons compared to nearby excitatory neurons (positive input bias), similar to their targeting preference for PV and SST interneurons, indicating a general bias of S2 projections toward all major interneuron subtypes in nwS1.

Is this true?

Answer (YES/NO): NO